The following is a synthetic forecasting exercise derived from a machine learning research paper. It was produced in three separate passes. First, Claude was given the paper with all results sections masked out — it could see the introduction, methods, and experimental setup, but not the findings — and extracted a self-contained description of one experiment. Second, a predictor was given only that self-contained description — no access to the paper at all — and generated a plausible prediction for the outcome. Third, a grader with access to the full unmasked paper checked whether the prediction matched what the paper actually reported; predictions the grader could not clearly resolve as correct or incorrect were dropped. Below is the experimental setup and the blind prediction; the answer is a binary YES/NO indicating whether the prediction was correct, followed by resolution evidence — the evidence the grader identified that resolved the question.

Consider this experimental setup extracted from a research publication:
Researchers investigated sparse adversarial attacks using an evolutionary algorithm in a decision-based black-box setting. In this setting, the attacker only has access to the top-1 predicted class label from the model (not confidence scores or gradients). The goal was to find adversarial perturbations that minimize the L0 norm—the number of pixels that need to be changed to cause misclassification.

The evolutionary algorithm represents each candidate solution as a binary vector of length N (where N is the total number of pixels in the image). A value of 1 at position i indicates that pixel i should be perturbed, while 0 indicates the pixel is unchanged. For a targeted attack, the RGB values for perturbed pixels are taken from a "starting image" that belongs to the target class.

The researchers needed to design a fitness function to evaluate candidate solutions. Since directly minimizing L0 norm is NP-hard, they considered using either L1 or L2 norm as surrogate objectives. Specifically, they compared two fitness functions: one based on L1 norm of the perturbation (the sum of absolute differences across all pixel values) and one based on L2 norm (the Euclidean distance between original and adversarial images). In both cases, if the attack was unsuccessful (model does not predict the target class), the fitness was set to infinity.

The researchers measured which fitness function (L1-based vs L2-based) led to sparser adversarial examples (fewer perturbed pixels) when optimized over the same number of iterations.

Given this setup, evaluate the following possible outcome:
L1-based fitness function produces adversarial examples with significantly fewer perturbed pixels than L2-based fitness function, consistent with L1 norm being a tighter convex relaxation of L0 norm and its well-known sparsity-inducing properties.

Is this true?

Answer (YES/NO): NO